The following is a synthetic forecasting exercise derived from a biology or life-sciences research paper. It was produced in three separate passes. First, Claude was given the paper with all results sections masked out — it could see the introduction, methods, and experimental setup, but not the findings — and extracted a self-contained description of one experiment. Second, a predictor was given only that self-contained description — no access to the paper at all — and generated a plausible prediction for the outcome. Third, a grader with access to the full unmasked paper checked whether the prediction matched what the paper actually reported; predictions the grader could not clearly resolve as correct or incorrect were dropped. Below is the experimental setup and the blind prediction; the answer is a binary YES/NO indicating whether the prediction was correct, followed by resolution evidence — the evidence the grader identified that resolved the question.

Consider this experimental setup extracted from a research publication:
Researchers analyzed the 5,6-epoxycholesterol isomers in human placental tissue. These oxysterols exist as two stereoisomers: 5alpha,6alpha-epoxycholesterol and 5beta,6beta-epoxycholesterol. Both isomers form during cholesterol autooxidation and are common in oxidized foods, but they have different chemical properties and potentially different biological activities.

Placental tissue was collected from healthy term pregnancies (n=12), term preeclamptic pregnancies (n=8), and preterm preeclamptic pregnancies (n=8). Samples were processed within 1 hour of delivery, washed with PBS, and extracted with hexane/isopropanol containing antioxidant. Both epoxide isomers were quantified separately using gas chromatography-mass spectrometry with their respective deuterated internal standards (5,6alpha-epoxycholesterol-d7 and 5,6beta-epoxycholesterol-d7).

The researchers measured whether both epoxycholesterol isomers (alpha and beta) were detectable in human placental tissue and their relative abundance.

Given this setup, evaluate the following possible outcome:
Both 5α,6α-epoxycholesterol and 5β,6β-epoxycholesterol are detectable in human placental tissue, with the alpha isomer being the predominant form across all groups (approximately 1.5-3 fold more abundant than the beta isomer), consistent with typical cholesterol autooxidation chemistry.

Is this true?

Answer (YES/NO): NO